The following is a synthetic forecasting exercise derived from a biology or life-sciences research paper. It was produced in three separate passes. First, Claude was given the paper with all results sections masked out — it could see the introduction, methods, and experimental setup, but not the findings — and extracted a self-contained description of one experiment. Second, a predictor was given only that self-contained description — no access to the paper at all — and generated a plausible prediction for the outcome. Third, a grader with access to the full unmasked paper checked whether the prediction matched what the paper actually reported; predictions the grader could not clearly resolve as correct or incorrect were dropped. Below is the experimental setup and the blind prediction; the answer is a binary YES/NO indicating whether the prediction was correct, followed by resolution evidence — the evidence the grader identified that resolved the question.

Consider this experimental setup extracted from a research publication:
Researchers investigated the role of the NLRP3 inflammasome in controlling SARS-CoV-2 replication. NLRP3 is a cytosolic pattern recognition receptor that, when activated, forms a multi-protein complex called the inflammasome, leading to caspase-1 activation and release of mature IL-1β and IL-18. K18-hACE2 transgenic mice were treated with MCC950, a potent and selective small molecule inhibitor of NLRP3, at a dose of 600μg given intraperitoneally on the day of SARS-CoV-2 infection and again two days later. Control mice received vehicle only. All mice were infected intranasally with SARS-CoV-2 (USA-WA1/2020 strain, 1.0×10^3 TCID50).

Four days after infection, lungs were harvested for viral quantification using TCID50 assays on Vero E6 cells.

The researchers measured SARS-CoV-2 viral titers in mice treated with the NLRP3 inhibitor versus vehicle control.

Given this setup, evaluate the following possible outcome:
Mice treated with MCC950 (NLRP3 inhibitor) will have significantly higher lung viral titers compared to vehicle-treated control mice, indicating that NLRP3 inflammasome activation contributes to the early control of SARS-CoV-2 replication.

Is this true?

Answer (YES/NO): NO